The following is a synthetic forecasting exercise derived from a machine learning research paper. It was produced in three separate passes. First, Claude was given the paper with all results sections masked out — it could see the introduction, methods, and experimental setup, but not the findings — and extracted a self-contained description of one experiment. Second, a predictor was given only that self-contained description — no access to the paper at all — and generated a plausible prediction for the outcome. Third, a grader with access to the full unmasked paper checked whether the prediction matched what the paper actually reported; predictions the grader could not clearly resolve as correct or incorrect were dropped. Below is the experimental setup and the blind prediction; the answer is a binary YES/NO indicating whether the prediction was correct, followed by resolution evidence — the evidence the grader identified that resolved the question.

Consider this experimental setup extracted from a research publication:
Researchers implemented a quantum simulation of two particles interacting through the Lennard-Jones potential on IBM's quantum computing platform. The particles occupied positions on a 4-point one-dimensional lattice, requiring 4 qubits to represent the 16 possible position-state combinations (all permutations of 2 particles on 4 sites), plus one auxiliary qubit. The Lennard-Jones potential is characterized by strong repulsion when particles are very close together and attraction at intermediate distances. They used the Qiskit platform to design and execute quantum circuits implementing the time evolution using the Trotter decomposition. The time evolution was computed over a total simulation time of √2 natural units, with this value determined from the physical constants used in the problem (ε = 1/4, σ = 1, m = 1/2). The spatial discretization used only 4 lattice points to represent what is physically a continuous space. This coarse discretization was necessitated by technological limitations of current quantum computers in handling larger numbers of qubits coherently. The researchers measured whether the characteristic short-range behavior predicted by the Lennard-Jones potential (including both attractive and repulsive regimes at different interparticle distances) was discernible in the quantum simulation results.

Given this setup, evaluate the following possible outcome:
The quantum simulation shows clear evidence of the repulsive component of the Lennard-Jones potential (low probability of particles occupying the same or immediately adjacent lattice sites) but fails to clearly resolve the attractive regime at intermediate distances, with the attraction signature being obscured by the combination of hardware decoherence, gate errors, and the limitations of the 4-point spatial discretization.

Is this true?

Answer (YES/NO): NO